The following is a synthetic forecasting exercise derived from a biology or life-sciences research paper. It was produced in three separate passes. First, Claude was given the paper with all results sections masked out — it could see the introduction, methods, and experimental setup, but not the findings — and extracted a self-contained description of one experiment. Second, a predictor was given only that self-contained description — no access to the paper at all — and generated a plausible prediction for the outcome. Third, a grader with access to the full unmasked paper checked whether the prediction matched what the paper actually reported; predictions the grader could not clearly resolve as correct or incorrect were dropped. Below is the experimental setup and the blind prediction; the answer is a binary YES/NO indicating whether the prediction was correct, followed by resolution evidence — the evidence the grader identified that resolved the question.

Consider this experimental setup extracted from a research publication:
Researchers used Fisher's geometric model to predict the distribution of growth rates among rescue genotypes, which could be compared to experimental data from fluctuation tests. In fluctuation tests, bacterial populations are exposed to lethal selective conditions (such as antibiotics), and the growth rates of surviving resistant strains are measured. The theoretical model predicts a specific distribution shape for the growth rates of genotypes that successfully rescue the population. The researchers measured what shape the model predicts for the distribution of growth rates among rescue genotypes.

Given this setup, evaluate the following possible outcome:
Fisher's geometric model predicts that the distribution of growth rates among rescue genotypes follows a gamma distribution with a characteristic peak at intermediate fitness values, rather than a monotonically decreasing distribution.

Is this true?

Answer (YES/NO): NO